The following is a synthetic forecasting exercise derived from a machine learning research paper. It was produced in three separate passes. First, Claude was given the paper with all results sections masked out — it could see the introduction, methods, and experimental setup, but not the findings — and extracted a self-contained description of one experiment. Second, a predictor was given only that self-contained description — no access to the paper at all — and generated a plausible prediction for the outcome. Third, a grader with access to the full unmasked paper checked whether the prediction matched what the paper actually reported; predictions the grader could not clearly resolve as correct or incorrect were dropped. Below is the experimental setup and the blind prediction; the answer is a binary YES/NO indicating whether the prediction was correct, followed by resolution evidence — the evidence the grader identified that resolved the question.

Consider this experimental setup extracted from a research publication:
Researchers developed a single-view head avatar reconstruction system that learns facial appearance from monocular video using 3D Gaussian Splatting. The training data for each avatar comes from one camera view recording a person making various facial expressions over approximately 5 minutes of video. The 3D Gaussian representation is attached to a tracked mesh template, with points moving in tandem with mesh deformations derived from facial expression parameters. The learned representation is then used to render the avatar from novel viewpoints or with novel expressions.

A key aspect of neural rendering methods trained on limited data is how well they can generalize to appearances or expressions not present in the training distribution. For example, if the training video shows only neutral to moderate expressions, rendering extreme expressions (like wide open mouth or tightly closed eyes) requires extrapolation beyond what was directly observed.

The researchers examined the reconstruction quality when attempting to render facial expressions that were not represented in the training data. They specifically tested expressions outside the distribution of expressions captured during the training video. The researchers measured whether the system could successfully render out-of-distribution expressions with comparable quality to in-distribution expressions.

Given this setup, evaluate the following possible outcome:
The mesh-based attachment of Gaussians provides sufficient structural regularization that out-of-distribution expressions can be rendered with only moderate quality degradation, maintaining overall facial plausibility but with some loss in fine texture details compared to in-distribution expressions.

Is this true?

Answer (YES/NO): NO